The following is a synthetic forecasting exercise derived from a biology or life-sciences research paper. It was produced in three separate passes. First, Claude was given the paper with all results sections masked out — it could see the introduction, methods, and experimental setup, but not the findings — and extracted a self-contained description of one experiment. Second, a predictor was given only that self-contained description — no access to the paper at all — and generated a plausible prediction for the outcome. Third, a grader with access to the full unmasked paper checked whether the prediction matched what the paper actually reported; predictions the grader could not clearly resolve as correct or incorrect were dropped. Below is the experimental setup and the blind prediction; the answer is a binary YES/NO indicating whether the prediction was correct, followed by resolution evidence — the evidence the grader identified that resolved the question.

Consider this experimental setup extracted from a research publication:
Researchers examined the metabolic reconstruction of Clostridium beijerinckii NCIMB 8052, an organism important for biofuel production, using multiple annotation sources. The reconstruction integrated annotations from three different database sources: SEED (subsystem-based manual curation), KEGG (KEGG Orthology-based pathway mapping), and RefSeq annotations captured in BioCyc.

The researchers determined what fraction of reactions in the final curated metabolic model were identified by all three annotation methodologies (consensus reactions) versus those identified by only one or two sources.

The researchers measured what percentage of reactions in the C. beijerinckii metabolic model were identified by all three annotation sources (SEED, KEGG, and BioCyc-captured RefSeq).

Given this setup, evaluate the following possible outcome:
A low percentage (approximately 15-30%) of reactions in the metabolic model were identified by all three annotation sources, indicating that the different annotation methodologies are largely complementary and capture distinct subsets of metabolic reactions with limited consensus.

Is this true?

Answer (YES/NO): NO